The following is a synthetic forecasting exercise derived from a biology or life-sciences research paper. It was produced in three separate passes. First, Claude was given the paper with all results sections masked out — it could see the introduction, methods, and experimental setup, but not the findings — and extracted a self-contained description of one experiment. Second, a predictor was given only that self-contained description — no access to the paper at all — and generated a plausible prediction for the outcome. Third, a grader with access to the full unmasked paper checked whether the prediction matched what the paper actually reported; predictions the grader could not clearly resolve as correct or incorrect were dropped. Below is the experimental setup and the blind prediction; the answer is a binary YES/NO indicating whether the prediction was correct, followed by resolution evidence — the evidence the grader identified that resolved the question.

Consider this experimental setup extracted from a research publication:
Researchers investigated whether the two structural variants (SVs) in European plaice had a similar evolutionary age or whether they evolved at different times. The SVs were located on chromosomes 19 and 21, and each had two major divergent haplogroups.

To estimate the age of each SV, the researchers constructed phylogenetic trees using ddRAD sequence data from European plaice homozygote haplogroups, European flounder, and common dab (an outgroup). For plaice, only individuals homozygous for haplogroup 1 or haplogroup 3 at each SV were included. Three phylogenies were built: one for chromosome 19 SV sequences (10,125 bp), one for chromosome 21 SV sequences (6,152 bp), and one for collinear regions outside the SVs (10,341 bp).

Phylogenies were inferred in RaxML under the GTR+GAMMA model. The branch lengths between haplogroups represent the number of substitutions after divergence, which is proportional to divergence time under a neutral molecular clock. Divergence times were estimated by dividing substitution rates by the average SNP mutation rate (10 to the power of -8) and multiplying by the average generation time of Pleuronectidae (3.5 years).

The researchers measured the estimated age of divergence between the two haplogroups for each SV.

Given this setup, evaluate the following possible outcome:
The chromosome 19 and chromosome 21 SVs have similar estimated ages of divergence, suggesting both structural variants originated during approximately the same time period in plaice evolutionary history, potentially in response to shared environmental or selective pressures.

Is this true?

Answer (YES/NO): YES